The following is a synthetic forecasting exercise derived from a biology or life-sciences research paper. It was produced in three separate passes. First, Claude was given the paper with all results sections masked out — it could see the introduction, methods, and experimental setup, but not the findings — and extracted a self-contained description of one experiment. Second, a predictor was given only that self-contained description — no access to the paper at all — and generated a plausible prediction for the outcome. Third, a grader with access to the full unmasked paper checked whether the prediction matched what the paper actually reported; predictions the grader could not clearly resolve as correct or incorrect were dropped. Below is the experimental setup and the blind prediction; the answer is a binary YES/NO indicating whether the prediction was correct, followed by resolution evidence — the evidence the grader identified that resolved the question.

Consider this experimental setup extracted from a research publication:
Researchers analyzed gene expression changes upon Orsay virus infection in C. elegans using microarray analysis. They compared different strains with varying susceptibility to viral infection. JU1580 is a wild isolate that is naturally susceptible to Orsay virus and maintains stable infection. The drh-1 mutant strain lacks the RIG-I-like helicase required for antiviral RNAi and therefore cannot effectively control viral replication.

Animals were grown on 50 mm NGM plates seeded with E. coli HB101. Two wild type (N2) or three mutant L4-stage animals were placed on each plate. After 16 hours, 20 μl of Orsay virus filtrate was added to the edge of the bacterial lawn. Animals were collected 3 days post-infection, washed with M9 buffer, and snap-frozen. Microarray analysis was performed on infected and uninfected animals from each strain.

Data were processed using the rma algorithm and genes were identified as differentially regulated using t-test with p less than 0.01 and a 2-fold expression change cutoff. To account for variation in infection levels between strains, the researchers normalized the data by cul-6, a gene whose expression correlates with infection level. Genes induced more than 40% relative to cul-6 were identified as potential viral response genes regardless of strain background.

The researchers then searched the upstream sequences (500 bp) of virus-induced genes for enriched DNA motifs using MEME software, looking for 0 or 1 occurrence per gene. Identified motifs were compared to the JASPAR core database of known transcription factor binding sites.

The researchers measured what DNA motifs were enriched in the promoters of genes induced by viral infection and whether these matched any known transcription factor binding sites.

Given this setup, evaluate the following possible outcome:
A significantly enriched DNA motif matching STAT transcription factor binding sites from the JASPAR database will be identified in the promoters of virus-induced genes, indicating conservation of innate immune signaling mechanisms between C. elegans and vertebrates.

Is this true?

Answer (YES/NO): YES